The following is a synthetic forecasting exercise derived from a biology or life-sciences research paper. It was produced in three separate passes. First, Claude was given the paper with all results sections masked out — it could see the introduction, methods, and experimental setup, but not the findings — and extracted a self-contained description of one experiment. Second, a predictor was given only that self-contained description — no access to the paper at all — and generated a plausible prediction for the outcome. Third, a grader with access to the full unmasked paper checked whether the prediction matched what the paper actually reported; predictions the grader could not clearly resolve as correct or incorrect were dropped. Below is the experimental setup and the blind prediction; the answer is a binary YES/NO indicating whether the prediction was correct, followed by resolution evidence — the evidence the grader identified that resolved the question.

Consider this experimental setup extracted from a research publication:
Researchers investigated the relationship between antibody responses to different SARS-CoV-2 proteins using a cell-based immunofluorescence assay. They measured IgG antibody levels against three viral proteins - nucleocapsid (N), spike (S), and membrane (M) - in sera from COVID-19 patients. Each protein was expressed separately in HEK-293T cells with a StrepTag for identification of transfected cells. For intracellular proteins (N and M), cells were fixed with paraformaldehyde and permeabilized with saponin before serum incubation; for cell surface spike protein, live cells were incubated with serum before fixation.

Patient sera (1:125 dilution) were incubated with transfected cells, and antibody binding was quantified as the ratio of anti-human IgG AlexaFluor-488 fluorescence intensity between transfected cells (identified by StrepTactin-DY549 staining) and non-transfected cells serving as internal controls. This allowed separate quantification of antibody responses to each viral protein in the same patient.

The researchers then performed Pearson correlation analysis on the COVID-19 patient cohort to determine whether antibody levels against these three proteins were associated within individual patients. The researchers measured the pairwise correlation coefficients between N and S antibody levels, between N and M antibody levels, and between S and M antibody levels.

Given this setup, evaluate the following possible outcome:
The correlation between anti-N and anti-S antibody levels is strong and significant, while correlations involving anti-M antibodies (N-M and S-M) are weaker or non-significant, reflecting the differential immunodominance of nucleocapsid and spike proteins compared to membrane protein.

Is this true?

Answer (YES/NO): NO